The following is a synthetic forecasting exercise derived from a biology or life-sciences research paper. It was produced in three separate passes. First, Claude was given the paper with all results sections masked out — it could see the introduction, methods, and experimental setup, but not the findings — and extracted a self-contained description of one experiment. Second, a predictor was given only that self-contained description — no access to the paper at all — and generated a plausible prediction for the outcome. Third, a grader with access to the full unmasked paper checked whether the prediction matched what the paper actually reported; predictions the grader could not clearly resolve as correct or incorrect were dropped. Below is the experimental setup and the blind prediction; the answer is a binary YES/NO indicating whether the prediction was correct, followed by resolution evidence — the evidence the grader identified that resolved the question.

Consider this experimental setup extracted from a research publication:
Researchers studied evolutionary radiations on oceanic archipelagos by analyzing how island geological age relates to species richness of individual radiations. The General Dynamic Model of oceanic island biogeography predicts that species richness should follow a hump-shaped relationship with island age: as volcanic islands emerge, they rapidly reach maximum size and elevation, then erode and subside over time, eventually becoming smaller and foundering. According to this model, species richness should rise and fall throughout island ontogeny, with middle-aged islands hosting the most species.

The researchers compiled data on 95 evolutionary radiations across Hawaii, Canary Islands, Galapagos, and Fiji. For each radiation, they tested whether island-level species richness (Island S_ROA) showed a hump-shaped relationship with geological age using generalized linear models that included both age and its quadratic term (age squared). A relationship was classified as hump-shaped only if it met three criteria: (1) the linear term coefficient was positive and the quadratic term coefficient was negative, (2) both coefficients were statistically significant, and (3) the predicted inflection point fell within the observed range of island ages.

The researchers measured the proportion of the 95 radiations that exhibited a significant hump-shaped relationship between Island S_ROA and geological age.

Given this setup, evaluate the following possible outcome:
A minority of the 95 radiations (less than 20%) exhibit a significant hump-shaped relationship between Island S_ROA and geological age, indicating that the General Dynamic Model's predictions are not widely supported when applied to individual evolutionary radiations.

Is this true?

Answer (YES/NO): YES